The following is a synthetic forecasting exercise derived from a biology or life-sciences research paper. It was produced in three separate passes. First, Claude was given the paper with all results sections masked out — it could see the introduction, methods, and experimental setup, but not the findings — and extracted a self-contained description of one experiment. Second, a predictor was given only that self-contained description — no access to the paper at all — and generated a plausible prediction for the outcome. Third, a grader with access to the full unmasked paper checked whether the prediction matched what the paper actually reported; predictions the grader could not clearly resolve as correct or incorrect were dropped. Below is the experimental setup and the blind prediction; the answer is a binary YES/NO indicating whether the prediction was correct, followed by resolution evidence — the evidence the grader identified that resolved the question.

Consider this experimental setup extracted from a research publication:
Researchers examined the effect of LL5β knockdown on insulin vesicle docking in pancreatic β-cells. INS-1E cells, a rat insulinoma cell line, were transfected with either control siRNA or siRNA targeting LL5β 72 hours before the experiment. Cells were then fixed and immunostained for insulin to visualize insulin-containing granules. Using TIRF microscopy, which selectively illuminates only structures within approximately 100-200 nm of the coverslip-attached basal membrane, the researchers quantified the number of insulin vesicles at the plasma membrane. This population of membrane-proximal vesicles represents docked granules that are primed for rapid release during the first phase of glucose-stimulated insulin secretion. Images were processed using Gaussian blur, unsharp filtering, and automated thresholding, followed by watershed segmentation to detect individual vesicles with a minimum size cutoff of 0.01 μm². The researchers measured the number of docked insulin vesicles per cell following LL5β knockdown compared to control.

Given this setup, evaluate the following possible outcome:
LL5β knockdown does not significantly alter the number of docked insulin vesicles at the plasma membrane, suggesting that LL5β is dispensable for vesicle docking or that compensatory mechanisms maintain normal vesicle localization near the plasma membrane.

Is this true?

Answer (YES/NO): YES